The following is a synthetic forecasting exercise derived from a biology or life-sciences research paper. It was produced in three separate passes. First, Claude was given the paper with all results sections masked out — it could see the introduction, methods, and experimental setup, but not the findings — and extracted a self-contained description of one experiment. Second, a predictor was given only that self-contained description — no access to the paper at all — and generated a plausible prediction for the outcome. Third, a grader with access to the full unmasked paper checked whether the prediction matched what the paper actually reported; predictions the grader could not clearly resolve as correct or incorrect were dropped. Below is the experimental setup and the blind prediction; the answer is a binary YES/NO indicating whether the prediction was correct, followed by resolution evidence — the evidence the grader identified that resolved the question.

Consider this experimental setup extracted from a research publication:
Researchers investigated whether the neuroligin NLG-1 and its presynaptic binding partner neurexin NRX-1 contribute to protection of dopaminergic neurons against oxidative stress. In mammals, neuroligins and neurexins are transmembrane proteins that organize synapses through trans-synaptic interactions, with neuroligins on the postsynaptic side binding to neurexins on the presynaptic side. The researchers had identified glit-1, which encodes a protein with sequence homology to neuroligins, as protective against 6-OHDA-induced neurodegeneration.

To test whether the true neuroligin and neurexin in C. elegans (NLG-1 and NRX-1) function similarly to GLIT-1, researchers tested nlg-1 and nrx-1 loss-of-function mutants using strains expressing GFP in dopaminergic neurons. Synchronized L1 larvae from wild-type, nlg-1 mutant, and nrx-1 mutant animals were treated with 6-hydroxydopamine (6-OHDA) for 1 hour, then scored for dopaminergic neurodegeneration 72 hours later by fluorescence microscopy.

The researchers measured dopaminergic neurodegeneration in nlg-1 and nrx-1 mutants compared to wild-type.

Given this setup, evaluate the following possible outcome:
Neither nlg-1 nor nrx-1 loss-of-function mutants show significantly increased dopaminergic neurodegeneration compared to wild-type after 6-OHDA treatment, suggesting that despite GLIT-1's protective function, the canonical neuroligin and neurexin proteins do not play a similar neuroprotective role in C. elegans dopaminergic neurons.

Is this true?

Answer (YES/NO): YES